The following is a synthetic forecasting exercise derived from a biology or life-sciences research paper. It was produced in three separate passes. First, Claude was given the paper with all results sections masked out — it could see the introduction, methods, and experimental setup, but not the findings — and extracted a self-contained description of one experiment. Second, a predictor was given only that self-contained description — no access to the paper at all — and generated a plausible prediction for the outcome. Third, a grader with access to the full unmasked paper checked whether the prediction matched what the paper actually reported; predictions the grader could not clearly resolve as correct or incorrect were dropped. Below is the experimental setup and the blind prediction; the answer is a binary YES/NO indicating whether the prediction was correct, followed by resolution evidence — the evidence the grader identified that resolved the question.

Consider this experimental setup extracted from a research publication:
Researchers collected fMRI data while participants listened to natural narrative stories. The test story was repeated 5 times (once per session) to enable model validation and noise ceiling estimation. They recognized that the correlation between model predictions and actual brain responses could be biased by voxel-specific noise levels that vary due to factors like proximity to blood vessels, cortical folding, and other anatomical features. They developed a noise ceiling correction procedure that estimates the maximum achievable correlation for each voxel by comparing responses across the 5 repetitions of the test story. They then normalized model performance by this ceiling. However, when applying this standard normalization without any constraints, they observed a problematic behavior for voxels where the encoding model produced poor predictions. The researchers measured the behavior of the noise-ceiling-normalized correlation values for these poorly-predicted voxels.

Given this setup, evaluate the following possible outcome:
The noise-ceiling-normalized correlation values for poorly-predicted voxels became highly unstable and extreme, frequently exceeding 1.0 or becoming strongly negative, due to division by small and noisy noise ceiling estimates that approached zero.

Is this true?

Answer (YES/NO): YES